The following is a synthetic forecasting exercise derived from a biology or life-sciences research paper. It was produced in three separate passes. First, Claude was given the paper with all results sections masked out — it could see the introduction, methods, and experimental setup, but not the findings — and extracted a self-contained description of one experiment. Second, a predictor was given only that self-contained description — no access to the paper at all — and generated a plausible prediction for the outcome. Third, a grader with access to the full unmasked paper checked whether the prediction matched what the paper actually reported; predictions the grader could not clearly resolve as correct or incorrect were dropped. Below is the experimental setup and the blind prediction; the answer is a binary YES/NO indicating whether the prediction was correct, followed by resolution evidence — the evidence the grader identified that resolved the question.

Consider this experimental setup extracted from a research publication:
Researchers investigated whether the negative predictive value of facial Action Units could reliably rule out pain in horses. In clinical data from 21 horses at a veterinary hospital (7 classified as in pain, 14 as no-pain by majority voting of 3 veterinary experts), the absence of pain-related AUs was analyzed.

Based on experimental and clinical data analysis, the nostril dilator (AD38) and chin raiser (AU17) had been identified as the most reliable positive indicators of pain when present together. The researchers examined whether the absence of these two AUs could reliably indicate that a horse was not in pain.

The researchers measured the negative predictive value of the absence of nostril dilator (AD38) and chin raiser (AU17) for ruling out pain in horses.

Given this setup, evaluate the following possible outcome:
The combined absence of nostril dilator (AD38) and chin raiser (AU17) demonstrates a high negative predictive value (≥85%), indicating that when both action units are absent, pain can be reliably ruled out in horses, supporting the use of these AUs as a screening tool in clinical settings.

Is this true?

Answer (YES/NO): NO